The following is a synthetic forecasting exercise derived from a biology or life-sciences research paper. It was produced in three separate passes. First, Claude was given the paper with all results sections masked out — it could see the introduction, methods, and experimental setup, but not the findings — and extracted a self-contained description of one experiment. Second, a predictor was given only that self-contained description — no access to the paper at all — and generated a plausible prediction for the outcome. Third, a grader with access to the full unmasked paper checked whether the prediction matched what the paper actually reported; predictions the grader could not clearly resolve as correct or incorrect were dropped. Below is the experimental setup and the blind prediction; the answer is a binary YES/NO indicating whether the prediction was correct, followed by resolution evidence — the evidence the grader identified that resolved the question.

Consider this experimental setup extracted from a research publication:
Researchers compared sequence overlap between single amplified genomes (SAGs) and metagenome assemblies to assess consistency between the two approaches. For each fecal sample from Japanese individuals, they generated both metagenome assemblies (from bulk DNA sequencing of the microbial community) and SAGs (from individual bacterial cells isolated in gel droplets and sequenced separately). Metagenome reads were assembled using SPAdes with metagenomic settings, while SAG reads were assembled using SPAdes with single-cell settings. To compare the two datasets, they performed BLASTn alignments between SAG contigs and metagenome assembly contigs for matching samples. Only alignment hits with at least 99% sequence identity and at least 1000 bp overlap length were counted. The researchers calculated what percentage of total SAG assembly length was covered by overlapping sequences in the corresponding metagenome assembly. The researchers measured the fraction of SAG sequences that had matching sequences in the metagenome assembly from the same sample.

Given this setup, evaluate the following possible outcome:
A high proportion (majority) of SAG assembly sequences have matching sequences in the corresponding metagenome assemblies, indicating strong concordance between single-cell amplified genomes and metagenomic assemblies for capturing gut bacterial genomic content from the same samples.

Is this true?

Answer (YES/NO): NO